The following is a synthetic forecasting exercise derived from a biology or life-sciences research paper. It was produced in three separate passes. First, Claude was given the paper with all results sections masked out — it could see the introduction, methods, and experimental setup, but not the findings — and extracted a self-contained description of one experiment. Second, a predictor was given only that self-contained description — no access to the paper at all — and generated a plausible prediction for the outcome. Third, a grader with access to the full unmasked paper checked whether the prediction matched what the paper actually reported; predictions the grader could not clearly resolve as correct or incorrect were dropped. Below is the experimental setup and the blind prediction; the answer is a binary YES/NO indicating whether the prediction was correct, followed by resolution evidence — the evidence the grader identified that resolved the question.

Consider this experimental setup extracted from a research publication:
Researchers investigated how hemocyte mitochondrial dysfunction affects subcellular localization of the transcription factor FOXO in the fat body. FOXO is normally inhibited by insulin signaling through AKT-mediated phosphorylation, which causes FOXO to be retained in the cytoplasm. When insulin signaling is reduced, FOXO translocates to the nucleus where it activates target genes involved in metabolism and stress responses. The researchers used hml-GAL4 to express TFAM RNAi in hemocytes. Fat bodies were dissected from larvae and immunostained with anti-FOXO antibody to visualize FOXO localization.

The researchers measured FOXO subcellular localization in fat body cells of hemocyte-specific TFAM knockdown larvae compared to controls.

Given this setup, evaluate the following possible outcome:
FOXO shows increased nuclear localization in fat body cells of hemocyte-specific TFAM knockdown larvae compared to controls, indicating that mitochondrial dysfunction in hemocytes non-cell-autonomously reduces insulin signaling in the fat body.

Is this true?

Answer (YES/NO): NO